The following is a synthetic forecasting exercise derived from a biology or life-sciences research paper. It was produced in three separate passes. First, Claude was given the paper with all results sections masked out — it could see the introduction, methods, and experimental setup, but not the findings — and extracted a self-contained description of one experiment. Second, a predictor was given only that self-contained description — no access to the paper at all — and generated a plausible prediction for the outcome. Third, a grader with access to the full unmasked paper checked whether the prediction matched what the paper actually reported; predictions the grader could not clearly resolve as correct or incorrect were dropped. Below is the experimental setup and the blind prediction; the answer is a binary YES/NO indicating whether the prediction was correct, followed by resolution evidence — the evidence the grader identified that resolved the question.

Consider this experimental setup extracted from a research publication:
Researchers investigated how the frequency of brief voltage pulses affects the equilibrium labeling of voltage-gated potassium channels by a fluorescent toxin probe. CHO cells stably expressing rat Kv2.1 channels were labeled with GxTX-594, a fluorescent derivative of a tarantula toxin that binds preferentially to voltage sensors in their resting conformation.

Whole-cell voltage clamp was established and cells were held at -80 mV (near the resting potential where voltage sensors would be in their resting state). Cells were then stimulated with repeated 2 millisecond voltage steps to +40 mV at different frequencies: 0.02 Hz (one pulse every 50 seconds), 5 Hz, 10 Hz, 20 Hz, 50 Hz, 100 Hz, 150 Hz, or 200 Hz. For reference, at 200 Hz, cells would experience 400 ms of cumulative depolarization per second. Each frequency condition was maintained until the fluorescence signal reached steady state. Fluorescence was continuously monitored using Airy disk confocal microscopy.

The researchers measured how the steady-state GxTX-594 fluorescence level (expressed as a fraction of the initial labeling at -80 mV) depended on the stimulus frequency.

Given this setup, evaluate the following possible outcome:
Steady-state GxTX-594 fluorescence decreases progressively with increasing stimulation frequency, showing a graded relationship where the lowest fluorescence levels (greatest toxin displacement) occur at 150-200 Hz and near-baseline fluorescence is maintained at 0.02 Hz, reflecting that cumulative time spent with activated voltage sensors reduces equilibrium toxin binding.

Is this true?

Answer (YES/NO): NO